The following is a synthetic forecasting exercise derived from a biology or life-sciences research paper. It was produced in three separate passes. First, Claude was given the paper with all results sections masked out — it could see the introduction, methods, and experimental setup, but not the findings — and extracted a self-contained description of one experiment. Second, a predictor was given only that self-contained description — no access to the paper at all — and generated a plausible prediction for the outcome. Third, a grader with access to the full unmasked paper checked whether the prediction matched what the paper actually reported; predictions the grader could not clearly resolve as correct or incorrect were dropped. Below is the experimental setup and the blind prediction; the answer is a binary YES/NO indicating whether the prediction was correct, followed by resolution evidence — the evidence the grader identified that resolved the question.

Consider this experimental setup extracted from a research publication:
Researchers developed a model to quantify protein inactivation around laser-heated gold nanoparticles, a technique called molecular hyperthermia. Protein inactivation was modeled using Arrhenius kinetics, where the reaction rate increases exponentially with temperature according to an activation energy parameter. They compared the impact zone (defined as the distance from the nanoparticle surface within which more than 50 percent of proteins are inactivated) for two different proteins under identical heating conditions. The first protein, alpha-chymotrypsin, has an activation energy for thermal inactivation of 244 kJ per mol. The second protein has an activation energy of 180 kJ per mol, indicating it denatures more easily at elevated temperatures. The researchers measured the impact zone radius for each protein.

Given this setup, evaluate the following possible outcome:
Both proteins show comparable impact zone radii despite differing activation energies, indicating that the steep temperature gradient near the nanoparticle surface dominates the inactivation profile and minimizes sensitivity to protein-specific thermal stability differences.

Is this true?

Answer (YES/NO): NO